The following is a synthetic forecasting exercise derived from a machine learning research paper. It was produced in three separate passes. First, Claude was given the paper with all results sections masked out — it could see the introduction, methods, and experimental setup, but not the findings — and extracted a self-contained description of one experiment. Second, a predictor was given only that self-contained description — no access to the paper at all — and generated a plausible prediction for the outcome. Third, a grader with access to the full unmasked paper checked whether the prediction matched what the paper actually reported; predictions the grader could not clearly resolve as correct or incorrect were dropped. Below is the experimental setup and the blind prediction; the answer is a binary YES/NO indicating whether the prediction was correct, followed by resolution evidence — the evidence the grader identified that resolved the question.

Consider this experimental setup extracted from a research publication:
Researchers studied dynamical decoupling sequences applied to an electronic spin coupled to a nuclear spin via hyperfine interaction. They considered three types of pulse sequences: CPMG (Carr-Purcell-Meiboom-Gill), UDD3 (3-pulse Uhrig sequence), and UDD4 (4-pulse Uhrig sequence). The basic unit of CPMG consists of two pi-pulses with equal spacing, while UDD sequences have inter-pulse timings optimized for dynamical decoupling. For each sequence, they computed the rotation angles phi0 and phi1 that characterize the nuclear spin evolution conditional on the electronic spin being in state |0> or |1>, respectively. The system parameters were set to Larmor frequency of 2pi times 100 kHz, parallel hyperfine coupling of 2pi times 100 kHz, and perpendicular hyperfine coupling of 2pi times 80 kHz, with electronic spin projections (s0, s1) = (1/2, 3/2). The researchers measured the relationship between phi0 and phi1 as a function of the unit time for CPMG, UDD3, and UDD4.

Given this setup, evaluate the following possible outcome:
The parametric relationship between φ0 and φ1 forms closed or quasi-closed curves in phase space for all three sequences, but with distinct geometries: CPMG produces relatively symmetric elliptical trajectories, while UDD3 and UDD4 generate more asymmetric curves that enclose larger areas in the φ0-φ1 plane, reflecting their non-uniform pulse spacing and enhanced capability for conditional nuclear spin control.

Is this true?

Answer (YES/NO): NO